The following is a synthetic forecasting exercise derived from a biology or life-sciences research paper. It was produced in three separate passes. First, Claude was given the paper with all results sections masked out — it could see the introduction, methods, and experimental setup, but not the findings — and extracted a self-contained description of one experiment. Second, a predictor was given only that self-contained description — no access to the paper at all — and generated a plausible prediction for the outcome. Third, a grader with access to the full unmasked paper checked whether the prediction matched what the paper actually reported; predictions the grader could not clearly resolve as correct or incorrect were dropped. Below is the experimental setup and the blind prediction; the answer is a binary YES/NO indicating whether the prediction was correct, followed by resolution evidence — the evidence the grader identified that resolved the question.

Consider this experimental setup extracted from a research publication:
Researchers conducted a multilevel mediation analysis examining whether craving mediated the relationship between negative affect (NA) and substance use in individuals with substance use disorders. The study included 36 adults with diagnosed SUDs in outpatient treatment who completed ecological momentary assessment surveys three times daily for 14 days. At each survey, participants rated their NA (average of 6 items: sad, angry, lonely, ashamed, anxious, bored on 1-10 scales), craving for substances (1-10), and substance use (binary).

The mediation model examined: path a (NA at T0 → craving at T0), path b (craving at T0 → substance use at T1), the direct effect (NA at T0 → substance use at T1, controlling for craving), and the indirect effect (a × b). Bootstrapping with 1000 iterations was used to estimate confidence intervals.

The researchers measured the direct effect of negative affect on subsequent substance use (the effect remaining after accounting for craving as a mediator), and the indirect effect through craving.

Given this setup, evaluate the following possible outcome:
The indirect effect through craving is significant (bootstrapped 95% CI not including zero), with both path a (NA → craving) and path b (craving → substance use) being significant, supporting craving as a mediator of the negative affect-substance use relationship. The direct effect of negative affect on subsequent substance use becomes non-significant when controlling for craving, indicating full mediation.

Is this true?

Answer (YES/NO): NO